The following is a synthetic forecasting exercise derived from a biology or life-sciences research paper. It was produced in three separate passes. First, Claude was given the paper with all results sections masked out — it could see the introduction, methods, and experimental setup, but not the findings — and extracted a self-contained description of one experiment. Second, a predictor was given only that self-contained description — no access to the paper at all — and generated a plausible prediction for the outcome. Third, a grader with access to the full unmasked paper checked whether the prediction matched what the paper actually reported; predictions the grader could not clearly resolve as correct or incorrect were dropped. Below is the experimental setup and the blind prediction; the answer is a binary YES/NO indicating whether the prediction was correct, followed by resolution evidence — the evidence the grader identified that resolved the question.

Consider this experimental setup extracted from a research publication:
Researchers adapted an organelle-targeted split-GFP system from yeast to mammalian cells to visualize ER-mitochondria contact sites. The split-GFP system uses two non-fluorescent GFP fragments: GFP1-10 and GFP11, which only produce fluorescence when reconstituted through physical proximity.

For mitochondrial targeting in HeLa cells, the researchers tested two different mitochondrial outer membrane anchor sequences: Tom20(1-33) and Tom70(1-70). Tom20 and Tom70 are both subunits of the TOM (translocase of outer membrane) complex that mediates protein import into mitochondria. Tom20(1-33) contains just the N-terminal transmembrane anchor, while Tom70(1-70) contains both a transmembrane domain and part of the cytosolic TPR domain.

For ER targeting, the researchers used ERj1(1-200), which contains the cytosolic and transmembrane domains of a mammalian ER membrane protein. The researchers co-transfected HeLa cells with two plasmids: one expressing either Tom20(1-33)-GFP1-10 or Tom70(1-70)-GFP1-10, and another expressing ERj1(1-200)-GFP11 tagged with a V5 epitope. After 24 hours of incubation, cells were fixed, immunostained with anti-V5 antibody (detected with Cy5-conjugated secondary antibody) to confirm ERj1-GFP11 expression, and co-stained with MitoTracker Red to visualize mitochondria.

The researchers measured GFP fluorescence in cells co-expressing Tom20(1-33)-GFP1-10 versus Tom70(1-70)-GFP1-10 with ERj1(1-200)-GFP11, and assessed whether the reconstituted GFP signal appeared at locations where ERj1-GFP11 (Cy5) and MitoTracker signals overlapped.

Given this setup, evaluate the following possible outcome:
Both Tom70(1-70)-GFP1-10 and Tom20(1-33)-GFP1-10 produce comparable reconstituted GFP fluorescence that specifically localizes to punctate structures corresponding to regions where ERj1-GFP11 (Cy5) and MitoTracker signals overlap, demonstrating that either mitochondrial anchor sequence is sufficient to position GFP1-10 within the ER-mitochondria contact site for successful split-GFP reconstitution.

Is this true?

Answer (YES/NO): YES